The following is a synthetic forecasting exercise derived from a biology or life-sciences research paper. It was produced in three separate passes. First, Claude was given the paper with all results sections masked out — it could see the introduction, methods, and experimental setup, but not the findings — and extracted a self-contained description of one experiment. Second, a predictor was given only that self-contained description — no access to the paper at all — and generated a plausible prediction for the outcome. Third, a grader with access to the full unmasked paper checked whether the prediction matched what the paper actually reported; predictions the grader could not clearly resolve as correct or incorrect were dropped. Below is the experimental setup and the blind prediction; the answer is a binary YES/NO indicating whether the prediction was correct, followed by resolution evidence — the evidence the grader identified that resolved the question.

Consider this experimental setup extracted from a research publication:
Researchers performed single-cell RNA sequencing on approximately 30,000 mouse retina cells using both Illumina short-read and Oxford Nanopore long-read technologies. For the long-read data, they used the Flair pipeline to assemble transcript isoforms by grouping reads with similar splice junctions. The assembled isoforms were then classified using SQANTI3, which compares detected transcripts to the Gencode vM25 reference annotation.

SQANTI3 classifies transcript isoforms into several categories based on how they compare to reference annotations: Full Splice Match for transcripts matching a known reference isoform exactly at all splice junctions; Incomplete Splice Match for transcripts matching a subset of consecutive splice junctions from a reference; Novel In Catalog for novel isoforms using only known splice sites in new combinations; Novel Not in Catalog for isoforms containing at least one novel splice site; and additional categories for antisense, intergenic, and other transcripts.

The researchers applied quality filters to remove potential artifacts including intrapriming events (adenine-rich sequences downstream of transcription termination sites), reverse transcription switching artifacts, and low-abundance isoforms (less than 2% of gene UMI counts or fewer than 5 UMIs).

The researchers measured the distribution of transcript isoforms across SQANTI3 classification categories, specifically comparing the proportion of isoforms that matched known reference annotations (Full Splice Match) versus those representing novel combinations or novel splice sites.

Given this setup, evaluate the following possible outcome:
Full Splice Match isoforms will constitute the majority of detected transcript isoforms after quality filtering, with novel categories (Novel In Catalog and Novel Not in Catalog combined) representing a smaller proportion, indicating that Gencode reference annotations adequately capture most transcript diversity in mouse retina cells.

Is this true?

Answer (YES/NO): NO